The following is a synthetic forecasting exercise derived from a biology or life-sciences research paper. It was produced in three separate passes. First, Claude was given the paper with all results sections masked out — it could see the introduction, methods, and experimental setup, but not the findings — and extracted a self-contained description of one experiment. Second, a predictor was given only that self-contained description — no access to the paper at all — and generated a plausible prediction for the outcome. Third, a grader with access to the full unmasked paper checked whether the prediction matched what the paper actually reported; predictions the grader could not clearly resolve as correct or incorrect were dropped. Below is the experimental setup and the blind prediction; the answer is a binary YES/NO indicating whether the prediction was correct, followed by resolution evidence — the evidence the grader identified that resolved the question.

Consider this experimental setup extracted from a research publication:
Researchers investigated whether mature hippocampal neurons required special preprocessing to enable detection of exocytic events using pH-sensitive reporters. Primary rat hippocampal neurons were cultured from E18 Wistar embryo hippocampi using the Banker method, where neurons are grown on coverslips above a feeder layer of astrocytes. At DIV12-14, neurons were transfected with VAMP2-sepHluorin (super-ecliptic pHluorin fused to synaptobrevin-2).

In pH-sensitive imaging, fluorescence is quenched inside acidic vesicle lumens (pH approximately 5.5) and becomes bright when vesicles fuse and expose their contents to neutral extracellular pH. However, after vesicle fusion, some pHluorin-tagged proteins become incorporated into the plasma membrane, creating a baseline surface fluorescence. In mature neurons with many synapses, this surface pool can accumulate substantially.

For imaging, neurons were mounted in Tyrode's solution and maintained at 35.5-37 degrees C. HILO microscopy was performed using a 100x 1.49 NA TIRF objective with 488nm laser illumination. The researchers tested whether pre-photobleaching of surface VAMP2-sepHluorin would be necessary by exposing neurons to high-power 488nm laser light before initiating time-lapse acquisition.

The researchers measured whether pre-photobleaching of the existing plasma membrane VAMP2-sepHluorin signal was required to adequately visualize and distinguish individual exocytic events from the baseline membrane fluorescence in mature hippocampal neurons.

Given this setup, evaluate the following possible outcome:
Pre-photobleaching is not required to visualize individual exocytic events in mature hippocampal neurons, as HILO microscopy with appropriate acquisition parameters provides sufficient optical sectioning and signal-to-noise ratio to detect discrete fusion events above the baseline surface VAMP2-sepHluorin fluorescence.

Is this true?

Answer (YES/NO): NO